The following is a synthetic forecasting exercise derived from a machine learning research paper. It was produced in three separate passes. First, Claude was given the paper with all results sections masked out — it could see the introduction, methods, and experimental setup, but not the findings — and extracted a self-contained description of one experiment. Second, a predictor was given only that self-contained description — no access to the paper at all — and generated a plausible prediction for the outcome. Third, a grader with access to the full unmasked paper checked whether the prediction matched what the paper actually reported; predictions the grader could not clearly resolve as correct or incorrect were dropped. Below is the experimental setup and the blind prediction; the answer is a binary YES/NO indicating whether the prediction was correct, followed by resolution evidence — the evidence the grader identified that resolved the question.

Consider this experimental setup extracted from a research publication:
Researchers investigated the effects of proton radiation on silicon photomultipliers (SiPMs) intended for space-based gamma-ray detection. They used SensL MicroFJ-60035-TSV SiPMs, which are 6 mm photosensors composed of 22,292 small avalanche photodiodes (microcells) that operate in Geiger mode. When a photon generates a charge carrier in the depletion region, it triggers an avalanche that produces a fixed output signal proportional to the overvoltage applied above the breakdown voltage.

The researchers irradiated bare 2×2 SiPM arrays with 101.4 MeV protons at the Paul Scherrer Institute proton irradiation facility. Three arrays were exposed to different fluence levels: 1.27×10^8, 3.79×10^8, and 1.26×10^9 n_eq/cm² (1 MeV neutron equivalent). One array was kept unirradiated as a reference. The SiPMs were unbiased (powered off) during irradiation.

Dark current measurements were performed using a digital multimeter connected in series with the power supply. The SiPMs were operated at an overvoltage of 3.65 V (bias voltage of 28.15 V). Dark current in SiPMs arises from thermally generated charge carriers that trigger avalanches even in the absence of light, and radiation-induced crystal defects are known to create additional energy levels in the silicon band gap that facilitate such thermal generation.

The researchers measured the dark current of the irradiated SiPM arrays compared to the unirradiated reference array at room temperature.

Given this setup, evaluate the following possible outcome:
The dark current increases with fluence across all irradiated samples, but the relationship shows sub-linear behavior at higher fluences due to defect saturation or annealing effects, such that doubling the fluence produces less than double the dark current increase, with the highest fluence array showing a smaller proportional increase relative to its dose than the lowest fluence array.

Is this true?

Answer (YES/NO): NO